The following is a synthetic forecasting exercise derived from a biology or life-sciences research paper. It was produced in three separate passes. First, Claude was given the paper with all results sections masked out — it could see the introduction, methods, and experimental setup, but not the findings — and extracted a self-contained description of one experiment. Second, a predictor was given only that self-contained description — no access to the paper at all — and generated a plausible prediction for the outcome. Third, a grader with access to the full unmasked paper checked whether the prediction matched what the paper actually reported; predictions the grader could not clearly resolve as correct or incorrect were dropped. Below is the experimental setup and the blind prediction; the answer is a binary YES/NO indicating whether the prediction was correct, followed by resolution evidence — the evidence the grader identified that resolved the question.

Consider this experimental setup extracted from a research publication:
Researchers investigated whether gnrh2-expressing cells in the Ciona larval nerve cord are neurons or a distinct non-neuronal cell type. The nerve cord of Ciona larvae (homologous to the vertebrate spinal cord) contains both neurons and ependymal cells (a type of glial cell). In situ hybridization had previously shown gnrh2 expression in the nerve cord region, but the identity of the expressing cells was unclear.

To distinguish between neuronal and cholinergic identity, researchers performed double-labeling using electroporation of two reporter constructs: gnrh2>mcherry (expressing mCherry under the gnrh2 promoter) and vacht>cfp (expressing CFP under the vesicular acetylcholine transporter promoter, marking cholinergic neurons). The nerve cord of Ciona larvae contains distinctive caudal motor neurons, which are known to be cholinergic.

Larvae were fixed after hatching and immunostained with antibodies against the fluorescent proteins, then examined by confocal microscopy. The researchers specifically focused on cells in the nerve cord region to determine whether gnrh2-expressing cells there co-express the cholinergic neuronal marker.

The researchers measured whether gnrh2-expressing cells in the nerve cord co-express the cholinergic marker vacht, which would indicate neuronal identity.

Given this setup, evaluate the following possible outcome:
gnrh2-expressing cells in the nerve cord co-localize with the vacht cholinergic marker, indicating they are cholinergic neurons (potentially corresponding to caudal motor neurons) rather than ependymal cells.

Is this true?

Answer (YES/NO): NO